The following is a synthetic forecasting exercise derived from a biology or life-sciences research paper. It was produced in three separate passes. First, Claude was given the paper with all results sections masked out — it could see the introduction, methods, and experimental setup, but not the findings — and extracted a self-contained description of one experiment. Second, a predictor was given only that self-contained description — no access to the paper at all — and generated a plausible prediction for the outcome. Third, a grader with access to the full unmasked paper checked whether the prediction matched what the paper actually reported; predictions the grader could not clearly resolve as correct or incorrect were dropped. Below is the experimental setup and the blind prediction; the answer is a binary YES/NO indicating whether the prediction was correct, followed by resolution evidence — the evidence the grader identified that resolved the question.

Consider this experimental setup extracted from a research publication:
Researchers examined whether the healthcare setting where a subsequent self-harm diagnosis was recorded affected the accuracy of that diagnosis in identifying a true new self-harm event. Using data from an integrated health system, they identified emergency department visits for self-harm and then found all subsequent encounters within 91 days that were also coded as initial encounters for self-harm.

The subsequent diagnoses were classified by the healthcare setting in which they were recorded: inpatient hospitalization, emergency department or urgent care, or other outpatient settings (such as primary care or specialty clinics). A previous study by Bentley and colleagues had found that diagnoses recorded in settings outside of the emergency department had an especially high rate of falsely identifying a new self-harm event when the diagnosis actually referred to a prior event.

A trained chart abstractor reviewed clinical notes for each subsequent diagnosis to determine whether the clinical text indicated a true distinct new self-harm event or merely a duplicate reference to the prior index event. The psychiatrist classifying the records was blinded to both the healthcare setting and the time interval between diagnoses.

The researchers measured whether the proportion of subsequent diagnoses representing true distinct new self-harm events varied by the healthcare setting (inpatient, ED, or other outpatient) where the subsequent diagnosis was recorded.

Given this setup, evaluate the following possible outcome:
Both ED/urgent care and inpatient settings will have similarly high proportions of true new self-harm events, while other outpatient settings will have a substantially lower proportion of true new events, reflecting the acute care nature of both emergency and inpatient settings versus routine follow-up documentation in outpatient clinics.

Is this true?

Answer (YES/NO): NO